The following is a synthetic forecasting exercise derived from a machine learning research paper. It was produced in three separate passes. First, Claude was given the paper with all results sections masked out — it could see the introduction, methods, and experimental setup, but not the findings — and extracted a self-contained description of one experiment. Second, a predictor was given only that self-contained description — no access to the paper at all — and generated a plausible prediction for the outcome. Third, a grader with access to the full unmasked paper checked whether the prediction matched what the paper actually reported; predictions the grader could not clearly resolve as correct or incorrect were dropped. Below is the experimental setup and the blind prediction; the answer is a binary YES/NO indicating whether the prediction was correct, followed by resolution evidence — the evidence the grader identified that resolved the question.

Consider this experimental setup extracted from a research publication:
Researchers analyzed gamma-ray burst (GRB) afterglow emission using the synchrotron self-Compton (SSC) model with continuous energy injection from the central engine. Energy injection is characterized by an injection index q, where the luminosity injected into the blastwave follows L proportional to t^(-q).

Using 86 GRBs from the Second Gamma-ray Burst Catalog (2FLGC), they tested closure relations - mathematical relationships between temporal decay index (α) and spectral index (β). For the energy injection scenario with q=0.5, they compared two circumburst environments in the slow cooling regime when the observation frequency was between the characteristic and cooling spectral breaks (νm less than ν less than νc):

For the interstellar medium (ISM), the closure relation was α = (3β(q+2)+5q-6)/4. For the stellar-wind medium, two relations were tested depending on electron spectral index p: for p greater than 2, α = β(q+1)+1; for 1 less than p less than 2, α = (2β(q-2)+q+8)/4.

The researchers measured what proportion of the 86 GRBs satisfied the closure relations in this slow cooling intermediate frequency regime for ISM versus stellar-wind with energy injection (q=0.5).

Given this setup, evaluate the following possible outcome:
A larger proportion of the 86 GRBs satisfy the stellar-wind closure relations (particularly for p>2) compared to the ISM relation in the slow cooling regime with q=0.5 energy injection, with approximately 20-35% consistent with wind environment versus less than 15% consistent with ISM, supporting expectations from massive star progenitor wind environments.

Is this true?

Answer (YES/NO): NO